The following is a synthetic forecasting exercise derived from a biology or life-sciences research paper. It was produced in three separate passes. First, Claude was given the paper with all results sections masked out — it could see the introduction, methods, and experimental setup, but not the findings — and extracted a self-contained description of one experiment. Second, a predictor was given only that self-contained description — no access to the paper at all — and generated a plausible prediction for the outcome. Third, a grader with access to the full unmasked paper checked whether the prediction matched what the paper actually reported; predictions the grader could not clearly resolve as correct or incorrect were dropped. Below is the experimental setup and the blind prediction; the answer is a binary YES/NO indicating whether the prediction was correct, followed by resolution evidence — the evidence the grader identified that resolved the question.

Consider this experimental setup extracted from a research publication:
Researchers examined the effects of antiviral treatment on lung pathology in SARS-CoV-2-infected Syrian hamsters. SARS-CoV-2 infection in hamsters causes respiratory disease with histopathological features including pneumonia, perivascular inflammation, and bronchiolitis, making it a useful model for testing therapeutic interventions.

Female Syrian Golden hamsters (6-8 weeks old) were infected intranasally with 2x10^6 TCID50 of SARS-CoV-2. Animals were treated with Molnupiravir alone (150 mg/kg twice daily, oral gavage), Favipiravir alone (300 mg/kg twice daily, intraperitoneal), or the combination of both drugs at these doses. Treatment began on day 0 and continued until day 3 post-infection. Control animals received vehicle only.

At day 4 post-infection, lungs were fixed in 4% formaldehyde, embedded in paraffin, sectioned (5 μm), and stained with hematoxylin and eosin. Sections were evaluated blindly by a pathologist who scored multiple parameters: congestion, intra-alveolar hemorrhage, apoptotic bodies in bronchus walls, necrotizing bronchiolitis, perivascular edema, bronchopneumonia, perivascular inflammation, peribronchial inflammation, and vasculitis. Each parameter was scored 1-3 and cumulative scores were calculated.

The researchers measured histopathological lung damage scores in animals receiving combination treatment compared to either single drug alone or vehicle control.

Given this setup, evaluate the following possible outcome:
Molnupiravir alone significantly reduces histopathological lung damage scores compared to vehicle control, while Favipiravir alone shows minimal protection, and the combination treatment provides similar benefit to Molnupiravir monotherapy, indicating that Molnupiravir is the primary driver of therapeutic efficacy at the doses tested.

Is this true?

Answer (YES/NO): NO